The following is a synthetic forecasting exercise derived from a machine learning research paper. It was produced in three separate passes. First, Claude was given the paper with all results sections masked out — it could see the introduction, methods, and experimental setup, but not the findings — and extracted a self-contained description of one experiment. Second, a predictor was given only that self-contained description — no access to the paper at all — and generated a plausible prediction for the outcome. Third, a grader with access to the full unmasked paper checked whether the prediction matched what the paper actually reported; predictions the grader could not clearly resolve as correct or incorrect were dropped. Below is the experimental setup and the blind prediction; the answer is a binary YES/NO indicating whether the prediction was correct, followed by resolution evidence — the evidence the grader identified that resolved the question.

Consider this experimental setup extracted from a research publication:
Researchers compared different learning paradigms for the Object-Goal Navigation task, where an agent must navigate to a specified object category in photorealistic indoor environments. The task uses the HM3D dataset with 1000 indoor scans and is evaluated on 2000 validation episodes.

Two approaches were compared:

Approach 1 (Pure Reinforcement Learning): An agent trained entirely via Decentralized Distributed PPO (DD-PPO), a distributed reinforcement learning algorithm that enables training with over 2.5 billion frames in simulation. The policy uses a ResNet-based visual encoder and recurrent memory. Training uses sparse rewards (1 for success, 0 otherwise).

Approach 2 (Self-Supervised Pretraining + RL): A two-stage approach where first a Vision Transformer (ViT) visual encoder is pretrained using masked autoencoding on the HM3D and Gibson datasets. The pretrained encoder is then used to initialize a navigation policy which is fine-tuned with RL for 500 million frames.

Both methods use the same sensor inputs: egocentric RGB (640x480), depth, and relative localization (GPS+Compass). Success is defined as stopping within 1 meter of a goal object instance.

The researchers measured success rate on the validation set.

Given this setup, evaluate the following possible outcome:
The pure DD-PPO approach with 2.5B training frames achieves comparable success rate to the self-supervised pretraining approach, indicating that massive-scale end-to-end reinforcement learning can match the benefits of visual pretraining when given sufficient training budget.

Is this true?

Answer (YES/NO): NO